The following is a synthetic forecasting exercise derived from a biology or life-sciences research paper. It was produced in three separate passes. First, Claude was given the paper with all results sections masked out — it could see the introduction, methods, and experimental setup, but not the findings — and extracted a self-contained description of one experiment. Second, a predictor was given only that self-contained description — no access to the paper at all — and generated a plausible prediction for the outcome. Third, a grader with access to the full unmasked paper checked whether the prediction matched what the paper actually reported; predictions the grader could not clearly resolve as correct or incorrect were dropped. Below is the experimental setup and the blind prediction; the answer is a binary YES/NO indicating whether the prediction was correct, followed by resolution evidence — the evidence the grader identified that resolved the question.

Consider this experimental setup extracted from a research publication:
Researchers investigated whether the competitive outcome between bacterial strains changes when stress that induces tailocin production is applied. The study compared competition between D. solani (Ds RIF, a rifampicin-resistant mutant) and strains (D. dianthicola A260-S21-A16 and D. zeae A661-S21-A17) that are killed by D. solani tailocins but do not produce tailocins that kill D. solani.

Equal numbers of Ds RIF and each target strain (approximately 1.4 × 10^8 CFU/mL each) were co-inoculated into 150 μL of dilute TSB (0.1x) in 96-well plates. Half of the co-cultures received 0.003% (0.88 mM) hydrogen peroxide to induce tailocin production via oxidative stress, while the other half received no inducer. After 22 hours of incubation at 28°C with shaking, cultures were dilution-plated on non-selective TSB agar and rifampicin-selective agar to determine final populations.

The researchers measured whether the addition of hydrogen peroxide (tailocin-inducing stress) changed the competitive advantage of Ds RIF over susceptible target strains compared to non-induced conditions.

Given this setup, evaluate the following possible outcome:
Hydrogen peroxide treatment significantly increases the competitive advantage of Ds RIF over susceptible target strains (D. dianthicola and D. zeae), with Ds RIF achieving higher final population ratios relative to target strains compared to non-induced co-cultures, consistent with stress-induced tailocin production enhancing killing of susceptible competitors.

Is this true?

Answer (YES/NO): NO